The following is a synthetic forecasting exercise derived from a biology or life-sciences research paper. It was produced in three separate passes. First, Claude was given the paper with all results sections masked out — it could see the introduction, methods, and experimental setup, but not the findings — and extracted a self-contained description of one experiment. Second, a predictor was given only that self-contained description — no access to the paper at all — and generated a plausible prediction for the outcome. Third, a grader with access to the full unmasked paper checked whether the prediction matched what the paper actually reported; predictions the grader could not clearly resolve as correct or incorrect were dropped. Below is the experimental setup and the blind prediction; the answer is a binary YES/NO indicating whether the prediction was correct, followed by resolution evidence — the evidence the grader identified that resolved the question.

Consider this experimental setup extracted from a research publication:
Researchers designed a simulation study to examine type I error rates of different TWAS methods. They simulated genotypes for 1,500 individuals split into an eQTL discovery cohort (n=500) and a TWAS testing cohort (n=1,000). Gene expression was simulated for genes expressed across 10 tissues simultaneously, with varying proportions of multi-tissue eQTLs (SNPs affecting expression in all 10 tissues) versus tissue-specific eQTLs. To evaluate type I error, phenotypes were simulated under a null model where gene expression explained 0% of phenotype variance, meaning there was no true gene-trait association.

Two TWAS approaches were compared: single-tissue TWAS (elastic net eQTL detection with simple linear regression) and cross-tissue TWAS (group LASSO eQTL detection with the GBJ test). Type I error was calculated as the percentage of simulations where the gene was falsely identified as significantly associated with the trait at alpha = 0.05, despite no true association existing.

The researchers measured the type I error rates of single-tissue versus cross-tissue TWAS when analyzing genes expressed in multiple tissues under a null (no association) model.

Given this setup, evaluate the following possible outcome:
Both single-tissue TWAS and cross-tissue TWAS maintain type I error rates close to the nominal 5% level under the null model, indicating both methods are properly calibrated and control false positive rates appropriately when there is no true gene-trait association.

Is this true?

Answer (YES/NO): YES